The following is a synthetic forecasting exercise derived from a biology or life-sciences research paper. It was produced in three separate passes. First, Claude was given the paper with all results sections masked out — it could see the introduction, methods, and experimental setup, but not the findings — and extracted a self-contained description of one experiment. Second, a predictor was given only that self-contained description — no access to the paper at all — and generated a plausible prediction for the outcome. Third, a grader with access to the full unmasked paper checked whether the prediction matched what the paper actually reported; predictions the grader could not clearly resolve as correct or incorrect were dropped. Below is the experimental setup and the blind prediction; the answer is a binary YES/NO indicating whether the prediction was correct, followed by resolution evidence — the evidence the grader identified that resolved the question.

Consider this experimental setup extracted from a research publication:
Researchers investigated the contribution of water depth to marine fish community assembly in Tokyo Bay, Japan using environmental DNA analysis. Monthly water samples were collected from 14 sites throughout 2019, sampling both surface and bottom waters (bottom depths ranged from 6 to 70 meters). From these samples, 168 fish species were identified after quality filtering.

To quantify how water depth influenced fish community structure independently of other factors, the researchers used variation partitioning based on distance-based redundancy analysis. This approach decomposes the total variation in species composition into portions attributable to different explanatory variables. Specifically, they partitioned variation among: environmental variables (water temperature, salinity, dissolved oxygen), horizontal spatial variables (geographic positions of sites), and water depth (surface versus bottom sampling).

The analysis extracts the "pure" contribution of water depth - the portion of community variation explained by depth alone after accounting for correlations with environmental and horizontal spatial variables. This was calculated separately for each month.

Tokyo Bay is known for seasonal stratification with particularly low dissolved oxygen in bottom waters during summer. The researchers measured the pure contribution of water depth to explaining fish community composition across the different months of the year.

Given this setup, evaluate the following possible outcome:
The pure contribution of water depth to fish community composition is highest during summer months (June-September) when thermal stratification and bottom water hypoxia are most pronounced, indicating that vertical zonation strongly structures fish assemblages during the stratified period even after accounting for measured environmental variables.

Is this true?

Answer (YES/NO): NO